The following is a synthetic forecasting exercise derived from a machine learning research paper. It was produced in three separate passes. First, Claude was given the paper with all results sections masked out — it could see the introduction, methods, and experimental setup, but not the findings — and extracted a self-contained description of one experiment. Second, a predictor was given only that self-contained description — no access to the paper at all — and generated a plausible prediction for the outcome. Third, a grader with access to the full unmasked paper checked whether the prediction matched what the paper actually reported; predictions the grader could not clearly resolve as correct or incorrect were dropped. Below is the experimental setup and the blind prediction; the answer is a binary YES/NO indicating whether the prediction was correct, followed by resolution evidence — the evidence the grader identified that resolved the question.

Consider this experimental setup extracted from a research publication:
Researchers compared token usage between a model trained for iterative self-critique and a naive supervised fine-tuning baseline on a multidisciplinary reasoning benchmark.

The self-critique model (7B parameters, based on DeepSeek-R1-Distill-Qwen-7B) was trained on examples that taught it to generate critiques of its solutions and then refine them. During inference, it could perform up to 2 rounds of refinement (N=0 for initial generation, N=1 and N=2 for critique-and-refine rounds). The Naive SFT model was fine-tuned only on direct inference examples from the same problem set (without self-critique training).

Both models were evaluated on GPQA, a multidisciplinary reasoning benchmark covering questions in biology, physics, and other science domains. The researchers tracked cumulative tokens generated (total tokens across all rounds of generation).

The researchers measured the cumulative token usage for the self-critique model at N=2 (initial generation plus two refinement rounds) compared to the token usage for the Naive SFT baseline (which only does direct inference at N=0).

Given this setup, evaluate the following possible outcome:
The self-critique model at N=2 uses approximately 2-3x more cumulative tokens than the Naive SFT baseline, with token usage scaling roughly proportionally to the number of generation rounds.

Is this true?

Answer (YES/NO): NO